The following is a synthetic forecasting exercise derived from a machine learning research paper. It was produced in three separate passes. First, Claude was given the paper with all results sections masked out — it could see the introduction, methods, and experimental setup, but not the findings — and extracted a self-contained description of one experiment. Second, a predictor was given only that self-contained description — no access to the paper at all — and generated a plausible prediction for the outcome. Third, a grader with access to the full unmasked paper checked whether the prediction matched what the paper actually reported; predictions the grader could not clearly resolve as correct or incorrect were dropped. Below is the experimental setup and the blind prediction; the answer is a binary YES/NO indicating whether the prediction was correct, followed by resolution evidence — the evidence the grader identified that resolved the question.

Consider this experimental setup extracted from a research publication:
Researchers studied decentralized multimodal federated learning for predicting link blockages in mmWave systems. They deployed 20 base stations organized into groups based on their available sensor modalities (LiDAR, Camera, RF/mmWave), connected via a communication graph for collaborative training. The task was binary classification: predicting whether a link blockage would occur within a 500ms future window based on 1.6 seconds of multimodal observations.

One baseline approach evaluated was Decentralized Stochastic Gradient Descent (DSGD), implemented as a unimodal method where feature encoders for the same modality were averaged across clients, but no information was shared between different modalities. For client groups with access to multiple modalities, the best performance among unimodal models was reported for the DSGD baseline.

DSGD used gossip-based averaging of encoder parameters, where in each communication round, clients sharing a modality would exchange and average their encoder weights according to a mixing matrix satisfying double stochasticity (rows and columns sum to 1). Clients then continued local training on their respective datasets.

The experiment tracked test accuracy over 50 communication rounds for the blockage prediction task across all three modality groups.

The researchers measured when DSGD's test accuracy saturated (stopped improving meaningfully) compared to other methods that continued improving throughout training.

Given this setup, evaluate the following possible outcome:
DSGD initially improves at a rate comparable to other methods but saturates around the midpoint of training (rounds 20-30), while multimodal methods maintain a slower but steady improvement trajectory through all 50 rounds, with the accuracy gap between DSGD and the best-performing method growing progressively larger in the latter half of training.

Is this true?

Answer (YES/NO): NO